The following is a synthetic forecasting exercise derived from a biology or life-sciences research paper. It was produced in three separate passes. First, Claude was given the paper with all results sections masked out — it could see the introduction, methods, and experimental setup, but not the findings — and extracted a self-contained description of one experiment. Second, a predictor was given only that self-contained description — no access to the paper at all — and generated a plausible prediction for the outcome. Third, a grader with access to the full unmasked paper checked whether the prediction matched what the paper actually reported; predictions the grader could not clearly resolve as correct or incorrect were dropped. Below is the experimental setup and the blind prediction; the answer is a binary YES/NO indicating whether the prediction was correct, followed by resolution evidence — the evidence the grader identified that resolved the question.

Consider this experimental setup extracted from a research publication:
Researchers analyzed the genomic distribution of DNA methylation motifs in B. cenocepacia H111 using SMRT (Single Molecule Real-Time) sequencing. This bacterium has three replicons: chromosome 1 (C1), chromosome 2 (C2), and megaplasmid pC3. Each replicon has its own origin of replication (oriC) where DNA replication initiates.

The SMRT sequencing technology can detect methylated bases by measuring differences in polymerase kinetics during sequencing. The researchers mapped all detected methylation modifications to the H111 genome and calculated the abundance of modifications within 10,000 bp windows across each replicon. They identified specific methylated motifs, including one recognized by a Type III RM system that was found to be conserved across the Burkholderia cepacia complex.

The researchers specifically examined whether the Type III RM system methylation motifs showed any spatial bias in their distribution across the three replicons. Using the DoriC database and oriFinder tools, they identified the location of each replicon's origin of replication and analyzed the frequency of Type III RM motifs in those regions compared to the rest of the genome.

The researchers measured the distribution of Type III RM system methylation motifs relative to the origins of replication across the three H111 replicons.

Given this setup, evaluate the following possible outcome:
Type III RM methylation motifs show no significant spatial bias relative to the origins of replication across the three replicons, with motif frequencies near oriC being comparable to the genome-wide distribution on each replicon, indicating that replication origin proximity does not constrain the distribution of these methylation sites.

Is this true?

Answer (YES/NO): NO